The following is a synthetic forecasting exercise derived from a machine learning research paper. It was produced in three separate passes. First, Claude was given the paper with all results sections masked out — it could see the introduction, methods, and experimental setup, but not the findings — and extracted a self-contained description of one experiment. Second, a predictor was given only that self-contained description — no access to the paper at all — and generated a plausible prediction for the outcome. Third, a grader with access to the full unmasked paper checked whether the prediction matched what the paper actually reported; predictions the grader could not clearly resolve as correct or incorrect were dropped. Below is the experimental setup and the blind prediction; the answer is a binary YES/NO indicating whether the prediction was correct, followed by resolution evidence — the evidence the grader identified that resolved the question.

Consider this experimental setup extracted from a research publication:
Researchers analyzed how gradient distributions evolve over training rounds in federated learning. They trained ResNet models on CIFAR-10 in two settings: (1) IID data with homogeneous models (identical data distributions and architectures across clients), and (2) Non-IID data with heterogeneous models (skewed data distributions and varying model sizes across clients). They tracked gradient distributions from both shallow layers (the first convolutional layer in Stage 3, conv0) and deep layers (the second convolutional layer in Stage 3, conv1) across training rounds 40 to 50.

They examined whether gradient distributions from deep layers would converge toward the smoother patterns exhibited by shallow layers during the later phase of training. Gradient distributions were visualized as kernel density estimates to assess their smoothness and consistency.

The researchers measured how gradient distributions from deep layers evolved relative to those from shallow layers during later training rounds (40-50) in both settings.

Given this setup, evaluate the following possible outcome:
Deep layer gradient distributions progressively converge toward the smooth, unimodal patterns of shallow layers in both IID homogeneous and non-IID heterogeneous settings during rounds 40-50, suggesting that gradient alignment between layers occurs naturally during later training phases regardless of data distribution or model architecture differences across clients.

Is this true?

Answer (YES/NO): NO